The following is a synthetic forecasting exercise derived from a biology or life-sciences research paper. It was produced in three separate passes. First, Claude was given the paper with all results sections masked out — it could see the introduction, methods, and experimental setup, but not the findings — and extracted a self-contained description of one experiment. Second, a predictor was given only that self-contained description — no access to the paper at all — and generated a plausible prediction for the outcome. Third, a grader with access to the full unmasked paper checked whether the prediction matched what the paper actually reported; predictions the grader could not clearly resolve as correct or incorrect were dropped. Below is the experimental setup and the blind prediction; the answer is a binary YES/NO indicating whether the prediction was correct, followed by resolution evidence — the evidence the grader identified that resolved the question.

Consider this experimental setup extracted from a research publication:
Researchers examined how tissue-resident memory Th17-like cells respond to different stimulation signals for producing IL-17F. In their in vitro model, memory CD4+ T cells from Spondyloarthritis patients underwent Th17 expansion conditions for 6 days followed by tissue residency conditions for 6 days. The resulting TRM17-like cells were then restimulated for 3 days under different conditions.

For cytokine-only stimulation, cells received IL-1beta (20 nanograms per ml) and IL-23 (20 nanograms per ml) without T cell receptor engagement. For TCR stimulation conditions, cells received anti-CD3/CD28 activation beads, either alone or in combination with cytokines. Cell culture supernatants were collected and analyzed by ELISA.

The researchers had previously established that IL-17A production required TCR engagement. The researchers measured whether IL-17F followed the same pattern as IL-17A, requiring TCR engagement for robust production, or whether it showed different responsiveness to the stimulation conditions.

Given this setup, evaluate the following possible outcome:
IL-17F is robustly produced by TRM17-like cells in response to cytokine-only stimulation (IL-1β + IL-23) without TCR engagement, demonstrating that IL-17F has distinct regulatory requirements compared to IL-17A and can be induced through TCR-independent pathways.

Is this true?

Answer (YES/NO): NO